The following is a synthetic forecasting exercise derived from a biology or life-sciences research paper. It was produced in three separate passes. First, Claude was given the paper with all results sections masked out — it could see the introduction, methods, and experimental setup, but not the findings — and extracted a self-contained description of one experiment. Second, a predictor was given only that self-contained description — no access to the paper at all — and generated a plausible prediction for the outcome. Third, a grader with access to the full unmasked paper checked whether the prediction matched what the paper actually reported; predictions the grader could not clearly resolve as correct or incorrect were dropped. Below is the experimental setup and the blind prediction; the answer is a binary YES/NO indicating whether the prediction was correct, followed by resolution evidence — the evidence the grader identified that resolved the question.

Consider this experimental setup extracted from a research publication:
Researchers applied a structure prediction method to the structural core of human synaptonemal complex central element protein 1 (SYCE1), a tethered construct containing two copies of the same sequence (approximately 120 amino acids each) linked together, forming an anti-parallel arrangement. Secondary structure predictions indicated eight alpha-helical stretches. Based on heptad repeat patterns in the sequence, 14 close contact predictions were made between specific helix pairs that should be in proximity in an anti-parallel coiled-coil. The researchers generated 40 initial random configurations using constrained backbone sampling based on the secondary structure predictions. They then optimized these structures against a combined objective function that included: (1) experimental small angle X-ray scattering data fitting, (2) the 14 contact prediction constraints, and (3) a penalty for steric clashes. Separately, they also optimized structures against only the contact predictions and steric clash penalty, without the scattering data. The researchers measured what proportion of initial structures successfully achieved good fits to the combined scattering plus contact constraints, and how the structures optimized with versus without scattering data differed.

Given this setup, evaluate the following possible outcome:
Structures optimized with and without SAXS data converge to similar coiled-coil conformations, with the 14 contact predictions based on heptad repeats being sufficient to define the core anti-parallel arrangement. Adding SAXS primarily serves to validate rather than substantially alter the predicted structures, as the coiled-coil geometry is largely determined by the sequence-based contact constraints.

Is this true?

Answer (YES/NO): NO